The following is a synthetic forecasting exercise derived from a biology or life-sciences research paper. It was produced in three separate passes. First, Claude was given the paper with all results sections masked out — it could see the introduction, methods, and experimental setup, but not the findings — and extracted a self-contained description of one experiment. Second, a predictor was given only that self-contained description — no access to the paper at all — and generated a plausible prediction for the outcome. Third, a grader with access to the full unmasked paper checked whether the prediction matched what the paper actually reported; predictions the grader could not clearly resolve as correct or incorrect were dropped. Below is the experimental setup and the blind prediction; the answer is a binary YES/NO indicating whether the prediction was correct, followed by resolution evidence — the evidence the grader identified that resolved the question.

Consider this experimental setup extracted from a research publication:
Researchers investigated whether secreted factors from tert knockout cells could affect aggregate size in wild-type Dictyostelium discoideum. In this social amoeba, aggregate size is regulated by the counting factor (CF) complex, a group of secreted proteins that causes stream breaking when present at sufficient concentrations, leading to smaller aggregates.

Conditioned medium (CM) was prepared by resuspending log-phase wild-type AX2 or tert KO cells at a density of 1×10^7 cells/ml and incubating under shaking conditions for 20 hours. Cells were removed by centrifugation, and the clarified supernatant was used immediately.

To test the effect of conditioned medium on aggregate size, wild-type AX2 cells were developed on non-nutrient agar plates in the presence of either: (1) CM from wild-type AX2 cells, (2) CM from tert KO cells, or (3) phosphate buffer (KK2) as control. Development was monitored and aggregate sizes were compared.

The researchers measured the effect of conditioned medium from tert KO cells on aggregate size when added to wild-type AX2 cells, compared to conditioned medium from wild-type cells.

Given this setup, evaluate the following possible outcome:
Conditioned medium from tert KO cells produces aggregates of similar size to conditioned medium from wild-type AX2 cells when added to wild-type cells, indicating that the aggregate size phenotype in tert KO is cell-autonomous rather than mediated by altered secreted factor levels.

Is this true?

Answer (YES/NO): NO